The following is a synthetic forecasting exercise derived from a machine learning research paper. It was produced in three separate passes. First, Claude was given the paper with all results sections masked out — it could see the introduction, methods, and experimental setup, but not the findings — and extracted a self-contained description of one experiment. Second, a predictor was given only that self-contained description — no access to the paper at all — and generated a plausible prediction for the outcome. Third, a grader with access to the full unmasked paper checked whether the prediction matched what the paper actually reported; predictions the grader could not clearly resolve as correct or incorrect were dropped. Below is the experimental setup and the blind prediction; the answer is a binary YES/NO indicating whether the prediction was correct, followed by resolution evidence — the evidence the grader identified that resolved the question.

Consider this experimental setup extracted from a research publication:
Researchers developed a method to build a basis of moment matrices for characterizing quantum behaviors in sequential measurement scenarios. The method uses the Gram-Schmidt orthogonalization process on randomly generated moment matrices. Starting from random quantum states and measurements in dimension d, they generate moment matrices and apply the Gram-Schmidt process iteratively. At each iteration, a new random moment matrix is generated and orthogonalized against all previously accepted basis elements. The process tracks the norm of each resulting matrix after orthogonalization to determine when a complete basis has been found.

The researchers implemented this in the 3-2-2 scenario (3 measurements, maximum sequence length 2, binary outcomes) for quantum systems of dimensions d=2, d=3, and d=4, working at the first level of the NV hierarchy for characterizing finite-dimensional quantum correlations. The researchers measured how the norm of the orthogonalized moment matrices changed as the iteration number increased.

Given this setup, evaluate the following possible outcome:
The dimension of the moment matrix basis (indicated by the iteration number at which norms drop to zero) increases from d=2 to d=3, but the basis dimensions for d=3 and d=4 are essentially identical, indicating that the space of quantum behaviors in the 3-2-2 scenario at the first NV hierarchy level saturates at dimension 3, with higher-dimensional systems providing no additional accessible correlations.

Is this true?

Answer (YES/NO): YES